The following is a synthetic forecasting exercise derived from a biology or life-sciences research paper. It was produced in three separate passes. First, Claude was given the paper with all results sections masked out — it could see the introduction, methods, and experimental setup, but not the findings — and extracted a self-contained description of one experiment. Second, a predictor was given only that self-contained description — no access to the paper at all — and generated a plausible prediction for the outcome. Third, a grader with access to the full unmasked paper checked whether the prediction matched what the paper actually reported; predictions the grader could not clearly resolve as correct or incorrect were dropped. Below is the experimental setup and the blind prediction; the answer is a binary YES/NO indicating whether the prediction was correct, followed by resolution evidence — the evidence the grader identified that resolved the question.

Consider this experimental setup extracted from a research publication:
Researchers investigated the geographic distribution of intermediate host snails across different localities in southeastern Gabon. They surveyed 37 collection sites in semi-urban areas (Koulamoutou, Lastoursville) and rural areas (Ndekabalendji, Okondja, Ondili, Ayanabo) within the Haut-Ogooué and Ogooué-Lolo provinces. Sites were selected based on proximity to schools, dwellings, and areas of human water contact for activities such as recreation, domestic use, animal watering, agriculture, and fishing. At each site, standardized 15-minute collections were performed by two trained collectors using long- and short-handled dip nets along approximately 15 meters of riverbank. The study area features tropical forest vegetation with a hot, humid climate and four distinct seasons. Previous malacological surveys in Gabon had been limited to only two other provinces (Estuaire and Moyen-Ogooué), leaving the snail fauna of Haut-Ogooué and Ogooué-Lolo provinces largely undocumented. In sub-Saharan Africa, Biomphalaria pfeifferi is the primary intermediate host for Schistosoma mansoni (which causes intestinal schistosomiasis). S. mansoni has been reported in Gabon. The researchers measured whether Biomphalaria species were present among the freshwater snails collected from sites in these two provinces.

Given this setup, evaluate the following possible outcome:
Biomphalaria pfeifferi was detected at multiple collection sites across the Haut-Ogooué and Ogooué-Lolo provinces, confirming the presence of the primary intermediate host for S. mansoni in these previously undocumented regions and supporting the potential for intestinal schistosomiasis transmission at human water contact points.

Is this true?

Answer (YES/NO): NO